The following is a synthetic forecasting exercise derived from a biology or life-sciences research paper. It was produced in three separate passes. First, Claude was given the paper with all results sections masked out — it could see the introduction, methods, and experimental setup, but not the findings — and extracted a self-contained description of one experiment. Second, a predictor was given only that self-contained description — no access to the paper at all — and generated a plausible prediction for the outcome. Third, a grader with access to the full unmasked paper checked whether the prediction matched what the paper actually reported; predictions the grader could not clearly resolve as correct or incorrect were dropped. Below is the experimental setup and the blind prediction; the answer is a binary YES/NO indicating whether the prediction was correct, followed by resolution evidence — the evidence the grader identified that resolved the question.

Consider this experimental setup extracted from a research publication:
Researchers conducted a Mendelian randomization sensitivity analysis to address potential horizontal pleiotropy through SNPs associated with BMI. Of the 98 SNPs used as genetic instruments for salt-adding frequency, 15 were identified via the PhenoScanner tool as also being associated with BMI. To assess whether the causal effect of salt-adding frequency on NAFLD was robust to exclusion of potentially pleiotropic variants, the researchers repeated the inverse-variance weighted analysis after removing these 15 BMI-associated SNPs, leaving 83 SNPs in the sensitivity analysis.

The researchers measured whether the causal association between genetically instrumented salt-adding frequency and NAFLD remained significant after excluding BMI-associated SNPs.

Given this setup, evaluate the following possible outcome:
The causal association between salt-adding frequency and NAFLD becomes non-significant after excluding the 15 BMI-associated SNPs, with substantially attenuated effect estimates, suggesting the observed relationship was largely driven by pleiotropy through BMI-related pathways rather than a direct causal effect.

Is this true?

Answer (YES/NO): NO